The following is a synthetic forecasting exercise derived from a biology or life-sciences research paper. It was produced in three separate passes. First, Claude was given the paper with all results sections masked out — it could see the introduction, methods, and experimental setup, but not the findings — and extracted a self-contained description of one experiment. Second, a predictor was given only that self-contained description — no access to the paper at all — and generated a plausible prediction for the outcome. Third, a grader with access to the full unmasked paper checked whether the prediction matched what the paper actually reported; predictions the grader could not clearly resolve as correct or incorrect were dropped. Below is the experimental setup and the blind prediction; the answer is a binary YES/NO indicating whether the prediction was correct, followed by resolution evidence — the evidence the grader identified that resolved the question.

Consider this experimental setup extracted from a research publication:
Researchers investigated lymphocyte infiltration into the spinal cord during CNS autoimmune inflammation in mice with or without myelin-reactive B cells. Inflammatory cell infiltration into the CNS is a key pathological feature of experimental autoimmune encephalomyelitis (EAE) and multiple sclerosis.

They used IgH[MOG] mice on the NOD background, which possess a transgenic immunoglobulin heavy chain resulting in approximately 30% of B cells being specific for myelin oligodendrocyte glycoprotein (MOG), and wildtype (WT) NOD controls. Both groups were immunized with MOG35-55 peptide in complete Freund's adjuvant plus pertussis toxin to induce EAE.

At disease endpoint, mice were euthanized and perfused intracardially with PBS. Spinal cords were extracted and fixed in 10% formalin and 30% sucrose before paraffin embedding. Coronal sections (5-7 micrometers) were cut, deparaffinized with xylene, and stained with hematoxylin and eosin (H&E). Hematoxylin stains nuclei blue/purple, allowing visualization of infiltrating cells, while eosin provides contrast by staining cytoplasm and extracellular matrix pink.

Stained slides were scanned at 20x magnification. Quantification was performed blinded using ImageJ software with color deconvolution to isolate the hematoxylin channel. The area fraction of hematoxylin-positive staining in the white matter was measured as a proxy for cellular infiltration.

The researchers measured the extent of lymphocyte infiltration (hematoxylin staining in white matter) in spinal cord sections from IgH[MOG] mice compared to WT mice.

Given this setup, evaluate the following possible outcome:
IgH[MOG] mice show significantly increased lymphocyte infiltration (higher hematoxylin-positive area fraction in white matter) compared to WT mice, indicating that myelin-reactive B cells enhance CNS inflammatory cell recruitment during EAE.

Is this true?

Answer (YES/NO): YES